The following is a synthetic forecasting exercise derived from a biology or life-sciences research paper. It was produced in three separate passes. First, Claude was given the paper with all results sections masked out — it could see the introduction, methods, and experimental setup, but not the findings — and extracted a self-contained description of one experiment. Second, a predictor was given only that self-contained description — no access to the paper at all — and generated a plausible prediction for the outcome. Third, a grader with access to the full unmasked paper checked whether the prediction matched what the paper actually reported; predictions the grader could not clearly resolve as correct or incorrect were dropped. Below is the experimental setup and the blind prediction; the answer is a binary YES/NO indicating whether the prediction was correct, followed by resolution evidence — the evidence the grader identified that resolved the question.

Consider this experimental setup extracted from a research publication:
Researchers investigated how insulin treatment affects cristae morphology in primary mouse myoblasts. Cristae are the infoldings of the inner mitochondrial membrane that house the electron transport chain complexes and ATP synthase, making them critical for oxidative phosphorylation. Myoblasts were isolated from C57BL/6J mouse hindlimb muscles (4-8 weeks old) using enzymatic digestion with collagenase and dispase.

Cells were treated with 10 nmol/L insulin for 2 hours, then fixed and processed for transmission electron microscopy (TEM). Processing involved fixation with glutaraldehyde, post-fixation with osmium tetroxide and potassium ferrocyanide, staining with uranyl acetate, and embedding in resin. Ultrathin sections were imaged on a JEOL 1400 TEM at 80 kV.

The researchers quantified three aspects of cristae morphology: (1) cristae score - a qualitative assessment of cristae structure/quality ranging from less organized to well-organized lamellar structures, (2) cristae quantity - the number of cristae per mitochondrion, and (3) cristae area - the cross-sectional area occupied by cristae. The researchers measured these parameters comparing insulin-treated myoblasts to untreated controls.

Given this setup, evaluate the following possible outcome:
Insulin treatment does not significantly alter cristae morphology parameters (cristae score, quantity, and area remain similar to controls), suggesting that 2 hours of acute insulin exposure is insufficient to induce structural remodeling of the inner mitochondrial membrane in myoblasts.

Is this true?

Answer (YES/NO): NO